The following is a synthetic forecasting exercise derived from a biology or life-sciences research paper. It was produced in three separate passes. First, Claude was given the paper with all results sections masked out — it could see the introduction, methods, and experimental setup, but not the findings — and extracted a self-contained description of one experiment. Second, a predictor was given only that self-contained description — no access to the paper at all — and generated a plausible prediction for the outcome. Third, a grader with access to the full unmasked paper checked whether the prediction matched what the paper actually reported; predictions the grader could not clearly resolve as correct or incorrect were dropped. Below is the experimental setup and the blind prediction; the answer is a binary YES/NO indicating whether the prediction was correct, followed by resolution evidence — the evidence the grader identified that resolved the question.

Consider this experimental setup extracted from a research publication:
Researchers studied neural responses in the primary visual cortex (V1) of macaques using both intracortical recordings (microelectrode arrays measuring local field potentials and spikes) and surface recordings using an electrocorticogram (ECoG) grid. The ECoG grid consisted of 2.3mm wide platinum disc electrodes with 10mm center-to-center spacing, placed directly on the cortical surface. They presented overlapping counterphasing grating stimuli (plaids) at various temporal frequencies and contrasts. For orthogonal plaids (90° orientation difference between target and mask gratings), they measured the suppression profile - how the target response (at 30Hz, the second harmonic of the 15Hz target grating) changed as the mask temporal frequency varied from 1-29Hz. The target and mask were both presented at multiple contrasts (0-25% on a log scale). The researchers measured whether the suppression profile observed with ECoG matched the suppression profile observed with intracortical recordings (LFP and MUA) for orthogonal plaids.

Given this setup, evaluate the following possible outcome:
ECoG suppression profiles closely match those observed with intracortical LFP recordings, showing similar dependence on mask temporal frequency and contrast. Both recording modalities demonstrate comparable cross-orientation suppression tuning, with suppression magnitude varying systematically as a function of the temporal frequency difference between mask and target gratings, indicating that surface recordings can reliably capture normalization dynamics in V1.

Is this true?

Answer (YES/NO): NO